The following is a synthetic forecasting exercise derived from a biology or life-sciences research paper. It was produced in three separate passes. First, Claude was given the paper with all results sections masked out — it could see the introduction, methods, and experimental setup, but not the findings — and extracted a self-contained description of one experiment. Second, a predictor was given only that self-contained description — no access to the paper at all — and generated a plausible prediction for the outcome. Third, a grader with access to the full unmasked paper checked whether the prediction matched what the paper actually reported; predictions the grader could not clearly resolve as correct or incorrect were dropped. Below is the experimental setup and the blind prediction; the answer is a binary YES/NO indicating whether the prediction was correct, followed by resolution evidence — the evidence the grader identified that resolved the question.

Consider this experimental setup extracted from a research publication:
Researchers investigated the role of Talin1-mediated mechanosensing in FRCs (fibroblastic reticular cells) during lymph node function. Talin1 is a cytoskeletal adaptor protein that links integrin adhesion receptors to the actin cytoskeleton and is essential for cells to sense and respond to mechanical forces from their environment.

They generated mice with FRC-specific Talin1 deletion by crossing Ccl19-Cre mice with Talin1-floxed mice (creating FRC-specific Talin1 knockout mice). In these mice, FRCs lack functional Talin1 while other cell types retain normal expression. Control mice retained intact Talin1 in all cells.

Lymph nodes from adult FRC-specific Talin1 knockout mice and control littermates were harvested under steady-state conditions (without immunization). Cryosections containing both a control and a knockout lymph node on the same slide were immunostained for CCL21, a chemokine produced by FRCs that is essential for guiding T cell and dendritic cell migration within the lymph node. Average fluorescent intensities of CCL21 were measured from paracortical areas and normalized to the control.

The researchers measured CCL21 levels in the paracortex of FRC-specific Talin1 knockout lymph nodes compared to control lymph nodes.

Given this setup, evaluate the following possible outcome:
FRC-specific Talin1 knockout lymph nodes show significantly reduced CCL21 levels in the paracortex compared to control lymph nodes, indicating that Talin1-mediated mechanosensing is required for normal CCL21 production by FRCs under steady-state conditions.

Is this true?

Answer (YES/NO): YES